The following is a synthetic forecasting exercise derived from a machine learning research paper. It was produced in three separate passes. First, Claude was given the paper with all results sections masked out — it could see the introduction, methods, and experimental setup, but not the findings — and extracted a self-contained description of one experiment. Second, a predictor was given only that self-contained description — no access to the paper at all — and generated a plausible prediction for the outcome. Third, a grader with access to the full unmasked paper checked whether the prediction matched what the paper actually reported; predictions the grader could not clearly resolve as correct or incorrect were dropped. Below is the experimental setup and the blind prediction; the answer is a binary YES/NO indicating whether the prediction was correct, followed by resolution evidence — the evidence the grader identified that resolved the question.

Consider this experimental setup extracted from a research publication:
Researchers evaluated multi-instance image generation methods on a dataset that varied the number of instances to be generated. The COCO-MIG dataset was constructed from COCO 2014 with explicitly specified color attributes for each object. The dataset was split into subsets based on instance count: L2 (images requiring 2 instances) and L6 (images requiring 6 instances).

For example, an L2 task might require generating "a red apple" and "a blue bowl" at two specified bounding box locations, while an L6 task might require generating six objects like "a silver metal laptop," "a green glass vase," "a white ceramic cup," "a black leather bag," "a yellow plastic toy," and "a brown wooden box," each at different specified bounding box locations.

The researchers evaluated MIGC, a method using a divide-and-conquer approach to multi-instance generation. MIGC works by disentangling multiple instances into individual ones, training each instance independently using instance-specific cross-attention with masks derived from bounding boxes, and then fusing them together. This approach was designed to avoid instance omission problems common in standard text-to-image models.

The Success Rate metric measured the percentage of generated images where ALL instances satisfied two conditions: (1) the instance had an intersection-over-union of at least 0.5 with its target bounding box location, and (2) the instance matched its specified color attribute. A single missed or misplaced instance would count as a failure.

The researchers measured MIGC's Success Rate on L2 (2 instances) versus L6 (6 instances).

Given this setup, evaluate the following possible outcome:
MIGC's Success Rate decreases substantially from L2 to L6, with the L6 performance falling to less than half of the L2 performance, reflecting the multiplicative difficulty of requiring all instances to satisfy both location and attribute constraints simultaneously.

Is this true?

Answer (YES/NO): NO